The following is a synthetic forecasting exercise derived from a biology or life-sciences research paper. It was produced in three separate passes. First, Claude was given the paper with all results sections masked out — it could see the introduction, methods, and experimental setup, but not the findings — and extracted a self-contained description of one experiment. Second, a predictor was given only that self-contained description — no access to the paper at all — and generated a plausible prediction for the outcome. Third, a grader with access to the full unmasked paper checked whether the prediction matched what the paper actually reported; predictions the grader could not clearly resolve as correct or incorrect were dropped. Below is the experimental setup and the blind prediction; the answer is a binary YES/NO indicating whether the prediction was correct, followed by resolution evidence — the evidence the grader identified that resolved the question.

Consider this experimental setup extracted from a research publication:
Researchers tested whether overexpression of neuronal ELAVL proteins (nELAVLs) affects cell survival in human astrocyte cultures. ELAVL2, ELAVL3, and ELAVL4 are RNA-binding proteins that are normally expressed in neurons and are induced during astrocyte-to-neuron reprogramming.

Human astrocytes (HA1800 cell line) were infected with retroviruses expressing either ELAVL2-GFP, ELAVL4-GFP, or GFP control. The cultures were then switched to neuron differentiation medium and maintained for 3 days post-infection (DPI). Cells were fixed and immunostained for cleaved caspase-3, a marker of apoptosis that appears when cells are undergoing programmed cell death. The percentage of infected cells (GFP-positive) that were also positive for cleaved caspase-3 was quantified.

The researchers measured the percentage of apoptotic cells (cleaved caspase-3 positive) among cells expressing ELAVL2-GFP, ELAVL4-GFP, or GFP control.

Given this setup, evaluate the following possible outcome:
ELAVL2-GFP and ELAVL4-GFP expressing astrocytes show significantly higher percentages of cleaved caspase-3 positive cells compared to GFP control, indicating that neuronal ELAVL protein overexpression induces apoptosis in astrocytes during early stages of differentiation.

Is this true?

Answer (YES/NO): NO